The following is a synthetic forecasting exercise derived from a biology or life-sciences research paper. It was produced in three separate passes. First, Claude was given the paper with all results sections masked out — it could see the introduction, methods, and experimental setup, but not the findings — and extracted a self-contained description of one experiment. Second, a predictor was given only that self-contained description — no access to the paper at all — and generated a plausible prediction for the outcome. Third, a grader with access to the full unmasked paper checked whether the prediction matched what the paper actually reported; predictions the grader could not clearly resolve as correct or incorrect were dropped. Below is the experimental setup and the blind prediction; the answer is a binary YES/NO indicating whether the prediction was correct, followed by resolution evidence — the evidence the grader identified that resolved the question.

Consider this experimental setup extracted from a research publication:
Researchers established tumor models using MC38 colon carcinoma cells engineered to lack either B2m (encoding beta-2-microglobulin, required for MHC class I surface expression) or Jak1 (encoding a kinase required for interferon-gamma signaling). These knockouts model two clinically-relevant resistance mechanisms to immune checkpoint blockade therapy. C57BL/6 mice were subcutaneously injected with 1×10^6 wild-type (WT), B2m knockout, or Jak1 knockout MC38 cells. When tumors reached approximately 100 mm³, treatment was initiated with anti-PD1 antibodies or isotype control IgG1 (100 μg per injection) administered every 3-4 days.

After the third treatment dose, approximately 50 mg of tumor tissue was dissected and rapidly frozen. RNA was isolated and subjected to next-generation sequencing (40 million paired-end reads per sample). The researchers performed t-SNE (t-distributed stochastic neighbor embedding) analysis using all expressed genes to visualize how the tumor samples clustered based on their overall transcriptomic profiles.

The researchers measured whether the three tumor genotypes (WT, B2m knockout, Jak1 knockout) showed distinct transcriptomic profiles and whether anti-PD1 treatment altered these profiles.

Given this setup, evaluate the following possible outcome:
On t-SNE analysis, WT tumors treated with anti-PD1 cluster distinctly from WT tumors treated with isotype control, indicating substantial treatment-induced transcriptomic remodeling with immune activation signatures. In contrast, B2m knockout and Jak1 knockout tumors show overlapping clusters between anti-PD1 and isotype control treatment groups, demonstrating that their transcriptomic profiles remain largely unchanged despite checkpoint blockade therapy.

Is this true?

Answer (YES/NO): YES